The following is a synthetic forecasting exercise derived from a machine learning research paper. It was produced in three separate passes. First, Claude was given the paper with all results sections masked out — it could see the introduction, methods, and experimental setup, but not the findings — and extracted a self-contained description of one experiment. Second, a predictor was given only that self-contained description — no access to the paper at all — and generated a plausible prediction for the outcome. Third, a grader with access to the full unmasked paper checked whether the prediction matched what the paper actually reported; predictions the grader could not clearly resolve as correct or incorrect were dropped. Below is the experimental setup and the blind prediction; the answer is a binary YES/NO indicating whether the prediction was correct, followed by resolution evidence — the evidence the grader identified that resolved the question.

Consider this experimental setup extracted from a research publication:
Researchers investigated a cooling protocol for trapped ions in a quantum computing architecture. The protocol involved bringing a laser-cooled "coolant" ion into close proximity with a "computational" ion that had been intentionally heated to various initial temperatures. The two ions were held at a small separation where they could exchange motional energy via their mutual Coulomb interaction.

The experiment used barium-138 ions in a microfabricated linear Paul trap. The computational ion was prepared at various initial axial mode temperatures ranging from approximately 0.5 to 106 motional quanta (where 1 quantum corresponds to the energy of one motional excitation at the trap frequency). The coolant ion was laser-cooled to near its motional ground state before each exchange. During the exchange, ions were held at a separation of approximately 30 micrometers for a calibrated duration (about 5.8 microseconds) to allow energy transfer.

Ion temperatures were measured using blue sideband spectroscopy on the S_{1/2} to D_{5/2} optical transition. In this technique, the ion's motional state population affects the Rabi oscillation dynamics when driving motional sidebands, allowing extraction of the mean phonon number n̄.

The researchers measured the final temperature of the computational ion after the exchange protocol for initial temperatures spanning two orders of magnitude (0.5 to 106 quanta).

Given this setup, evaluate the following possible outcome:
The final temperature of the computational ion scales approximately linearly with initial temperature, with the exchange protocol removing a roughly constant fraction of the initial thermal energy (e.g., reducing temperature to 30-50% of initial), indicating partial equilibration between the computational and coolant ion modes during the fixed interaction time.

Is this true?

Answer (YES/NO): NO